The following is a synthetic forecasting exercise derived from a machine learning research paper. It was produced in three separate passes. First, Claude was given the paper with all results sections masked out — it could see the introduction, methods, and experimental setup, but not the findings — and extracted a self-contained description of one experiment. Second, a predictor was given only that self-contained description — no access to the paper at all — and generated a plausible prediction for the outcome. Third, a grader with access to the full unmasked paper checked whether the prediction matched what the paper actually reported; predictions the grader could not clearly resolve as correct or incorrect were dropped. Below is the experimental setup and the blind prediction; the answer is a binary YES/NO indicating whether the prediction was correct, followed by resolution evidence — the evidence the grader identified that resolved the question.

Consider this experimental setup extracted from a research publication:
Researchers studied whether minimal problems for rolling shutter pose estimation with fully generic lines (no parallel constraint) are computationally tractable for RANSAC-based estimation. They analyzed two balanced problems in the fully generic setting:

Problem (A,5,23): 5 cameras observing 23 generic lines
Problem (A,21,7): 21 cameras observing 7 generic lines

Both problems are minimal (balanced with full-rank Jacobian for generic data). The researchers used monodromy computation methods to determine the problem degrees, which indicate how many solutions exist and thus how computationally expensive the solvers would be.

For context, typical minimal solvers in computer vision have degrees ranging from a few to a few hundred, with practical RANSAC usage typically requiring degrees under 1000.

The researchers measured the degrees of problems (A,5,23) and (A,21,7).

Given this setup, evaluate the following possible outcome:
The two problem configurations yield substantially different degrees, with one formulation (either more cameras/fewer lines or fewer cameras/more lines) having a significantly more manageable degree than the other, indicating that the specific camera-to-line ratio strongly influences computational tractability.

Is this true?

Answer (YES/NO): NO